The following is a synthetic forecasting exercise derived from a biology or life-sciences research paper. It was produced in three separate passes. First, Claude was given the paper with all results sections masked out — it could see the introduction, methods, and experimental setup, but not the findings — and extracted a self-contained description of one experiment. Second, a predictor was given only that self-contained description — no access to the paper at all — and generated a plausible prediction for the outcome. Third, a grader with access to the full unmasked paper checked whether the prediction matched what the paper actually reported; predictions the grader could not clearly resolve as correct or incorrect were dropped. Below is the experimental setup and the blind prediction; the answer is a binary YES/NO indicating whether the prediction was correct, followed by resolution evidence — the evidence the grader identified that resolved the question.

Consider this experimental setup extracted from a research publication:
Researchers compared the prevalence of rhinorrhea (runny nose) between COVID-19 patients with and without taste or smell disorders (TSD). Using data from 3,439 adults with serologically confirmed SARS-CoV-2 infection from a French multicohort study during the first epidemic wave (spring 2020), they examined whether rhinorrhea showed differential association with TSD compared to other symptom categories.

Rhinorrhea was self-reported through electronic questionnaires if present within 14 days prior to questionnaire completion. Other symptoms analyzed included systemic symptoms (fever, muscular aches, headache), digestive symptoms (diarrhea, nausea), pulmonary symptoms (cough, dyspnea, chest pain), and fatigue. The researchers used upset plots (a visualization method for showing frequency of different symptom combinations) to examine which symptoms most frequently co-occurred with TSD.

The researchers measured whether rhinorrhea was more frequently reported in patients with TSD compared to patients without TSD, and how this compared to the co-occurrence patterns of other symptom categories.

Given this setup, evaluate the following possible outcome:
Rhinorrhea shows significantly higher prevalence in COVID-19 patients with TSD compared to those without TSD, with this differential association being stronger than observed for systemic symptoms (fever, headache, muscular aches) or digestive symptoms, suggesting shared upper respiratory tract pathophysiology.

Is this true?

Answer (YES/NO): NO